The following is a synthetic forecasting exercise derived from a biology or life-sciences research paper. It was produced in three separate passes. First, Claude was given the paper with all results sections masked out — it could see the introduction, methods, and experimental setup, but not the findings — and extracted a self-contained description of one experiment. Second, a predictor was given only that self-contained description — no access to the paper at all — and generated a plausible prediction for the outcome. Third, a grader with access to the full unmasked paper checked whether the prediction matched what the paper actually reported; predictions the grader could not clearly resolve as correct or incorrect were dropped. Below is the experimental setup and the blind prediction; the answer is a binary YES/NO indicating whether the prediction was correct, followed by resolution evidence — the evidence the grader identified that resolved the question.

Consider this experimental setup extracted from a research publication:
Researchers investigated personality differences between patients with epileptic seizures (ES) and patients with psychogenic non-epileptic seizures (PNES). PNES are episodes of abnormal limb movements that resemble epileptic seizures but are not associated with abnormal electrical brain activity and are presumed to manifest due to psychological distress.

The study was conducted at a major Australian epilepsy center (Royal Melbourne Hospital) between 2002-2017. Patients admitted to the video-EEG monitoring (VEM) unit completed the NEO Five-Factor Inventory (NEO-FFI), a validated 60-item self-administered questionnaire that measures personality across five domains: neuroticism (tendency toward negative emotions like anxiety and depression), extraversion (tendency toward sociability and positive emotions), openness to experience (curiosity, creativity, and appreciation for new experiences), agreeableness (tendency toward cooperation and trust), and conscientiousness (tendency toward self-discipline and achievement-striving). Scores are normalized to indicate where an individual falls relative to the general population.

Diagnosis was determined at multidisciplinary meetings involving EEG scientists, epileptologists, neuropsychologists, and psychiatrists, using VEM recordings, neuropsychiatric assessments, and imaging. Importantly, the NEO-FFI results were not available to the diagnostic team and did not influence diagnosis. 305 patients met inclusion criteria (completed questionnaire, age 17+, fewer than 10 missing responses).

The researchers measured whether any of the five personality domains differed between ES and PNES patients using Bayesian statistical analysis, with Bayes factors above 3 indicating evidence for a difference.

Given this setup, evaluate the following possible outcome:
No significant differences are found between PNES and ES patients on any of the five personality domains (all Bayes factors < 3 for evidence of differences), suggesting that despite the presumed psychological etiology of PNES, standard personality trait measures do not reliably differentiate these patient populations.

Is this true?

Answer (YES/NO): NO